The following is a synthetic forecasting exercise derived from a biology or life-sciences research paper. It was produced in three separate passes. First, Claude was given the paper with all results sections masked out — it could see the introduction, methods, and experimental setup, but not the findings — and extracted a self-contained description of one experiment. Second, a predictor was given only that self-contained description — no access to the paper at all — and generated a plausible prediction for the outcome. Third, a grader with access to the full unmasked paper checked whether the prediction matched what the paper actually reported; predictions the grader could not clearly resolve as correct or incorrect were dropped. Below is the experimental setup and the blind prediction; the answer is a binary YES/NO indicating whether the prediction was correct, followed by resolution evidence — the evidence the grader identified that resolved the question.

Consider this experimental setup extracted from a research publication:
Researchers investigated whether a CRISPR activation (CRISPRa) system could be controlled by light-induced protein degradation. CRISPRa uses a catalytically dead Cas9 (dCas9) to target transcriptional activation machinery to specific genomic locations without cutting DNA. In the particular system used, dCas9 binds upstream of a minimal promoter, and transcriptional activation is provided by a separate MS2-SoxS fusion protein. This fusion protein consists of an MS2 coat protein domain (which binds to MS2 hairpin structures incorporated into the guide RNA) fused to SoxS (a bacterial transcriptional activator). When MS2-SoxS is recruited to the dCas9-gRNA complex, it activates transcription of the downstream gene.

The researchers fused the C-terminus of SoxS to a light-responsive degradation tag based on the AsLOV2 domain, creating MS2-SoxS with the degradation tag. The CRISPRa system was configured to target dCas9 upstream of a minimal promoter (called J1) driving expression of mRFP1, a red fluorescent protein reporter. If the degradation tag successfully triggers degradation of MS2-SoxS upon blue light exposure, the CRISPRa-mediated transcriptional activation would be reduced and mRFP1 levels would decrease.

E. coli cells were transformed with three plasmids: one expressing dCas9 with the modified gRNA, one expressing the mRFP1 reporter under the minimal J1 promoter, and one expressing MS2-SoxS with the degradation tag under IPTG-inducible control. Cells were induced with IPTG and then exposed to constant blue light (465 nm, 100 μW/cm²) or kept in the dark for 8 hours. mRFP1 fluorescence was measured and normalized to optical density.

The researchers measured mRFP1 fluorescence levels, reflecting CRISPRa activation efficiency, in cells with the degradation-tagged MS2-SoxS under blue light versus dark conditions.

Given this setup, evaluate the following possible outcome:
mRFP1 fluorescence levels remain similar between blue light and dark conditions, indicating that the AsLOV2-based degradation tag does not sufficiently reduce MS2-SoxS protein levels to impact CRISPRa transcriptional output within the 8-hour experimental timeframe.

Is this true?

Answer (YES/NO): NO